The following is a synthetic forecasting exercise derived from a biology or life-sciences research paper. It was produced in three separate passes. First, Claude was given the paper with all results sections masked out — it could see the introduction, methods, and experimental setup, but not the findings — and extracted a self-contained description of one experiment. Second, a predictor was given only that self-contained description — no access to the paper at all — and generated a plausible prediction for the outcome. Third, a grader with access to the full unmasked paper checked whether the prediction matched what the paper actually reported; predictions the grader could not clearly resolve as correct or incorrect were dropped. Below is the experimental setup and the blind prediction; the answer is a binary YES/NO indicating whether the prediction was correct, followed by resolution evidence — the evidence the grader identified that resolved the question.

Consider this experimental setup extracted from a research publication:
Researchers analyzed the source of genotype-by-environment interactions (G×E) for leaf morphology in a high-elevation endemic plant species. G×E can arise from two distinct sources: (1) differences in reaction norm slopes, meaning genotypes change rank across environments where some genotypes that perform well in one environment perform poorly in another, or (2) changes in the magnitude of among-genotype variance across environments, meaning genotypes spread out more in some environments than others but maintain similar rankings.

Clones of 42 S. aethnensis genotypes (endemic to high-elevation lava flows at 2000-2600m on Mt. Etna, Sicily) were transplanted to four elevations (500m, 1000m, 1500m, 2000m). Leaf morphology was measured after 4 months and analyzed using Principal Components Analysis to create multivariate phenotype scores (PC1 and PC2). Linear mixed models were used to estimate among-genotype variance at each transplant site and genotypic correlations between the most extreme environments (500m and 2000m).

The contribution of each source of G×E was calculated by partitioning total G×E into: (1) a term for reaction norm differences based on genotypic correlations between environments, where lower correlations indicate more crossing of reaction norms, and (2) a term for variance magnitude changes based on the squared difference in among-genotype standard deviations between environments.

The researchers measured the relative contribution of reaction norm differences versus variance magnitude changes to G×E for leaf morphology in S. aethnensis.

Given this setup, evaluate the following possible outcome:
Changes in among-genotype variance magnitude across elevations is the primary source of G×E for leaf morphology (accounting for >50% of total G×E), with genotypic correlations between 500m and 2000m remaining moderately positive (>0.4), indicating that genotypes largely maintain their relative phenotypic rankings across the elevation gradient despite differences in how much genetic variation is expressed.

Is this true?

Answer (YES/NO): YES